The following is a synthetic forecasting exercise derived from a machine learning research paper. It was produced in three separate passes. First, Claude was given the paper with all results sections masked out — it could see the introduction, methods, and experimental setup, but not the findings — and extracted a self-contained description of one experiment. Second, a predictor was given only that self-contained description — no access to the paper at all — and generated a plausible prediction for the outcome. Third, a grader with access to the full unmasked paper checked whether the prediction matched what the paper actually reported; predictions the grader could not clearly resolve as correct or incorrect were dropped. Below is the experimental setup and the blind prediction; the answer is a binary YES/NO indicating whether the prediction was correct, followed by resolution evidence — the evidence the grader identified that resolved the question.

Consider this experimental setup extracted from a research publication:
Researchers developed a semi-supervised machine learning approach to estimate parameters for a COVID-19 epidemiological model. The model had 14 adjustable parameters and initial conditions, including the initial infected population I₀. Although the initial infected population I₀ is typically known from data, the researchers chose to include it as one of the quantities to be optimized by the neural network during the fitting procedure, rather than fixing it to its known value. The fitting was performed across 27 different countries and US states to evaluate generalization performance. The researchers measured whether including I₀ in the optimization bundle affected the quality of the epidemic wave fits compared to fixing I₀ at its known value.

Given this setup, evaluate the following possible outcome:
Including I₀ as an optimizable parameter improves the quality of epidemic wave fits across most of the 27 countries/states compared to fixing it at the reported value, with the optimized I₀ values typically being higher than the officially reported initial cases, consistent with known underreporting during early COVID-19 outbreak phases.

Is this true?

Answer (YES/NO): NO